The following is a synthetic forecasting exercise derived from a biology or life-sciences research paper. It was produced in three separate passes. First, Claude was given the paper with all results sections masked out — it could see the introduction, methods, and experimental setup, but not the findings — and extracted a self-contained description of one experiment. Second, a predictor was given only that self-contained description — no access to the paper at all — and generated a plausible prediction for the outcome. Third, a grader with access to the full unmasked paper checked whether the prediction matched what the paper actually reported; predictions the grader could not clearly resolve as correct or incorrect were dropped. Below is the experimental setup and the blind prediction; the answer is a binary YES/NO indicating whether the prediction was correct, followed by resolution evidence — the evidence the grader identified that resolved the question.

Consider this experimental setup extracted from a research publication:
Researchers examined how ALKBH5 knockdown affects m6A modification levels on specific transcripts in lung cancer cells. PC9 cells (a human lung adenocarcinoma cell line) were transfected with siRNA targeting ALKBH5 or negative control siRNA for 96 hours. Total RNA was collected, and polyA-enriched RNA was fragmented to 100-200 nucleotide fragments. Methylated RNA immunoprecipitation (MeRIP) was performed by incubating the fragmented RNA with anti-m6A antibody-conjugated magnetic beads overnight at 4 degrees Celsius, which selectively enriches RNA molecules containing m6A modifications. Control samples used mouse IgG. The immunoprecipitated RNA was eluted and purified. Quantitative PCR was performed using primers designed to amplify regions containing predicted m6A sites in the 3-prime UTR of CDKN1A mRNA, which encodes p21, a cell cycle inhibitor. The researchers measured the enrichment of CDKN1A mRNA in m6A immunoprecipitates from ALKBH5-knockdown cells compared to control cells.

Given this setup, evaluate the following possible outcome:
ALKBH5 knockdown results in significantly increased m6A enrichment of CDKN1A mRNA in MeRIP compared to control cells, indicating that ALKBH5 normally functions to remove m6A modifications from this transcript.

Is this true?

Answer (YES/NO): YES